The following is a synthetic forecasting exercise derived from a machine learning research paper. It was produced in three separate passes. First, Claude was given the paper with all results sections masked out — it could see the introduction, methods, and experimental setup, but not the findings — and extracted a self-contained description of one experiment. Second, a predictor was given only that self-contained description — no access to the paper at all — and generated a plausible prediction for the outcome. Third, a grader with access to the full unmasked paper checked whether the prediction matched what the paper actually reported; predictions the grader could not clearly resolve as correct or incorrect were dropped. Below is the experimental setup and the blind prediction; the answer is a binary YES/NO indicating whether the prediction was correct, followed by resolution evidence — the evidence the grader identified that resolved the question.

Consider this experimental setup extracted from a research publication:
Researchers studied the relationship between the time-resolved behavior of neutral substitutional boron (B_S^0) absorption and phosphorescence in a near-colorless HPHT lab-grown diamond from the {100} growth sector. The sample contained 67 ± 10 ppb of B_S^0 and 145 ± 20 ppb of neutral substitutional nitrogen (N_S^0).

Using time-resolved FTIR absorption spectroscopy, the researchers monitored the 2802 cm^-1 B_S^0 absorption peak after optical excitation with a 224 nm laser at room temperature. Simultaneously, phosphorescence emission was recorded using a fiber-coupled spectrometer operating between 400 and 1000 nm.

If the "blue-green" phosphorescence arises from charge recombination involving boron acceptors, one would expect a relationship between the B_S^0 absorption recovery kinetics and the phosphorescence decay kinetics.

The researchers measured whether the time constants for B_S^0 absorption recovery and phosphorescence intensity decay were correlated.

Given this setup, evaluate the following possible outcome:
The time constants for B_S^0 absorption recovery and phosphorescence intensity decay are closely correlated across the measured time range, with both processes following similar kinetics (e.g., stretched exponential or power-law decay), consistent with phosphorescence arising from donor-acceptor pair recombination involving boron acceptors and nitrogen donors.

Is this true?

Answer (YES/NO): NO